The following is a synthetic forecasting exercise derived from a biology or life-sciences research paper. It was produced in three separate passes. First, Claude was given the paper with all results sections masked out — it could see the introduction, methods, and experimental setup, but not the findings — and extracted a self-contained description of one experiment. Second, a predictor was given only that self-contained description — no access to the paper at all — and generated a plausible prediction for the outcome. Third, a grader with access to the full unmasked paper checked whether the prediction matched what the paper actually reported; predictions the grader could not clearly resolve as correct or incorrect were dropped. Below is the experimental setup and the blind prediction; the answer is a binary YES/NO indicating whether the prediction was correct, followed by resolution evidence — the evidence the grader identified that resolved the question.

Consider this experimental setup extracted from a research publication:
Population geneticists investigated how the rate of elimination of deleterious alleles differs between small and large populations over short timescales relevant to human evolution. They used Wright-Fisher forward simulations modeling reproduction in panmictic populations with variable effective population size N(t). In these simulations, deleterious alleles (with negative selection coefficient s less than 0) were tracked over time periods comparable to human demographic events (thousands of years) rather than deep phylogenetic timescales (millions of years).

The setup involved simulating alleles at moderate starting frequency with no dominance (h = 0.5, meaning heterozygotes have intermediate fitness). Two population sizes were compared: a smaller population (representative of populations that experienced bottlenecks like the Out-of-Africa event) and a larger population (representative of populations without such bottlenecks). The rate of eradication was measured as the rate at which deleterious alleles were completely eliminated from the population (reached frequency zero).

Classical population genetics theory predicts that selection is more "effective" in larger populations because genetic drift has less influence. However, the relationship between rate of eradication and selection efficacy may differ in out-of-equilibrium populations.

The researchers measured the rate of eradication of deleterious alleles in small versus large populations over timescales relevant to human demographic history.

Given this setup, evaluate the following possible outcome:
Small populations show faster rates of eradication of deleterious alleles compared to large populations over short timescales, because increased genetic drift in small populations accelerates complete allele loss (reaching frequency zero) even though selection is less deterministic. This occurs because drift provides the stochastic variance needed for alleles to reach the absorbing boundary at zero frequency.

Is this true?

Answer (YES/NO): YES